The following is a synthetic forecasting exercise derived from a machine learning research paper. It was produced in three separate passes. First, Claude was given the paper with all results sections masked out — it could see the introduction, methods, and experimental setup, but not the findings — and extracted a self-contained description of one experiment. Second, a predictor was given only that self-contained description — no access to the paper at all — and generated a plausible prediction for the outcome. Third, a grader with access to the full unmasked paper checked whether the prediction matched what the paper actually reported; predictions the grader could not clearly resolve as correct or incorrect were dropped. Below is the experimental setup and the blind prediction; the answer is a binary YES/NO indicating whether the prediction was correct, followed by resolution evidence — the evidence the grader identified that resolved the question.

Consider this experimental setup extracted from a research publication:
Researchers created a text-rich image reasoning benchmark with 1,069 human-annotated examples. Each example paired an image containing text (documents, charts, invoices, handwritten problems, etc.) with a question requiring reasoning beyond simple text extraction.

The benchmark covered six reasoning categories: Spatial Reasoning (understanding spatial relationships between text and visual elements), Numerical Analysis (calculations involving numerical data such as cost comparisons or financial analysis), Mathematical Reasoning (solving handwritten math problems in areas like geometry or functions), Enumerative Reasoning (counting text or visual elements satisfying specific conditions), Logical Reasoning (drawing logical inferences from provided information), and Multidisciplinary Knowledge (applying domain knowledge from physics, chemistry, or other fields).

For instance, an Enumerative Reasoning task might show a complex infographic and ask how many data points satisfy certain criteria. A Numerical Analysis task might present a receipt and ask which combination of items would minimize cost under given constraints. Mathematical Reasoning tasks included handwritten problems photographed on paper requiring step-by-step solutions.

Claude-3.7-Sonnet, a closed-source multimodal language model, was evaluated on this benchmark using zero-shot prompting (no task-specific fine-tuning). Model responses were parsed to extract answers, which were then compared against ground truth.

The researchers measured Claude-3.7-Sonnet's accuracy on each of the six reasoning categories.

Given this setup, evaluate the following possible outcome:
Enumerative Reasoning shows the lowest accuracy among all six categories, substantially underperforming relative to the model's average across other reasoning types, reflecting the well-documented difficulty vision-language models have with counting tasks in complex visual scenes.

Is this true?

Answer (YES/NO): NO